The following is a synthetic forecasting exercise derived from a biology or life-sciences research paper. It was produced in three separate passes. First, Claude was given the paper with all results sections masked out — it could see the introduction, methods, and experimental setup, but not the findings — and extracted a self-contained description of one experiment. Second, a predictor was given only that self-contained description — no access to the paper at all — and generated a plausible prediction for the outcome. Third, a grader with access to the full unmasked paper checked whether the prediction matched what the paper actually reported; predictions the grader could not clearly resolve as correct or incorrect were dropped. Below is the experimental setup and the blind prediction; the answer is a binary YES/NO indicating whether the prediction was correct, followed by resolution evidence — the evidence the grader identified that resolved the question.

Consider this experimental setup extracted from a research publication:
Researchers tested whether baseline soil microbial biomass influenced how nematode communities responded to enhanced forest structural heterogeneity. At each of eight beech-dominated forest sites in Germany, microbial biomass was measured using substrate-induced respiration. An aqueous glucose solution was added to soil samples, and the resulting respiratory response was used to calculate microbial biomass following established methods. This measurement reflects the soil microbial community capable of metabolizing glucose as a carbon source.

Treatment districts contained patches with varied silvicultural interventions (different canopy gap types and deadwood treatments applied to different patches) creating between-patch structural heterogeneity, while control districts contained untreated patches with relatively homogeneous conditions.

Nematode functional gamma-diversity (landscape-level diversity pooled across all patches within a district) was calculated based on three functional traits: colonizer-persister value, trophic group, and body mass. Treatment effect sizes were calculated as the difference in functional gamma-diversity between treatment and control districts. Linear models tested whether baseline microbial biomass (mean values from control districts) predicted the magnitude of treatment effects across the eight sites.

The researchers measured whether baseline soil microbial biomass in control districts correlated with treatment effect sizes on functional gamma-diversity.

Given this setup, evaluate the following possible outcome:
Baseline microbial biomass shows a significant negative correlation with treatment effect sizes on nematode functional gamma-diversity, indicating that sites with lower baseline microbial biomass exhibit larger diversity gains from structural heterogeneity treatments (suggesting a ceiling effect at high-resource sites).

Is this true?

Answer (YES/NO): NO